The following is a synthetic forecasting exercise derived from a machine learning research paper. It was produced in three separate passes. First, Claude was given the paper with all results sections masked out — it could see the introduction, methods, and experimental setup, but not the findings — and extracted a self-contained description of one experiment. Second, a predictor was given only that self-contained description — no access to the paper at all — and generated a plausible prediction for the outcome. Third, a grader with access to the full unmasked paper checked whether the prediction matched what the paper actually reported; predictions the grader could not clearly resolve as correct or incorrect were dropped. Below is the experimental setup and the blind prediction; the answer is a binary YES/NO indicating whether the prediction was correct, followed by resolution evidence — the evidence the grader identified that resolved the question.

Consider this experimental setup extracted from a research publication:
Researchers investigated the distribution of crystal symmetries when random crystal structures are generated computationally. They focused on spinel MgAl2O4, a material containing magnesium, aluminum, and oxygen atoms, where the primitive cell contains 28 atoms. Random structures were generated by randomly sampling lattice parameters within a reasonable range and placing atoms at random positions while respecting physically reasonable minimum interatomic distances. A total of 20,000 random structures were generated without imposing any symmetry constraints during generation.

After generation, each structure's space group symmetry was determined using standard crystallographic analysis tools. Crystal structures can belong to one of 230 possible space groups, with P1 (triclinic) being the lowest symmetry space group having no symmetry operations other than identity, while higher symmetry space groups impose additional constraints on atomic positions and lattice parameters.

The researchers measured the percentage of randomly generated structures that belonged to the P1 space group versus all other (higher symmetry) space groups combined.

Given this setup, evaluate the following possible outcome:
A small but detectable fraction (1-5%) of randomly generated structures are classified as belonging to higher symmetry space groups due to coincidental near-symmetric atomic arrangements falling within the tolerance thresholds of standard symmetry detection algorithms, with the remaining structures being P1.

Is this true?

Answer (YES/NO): NO